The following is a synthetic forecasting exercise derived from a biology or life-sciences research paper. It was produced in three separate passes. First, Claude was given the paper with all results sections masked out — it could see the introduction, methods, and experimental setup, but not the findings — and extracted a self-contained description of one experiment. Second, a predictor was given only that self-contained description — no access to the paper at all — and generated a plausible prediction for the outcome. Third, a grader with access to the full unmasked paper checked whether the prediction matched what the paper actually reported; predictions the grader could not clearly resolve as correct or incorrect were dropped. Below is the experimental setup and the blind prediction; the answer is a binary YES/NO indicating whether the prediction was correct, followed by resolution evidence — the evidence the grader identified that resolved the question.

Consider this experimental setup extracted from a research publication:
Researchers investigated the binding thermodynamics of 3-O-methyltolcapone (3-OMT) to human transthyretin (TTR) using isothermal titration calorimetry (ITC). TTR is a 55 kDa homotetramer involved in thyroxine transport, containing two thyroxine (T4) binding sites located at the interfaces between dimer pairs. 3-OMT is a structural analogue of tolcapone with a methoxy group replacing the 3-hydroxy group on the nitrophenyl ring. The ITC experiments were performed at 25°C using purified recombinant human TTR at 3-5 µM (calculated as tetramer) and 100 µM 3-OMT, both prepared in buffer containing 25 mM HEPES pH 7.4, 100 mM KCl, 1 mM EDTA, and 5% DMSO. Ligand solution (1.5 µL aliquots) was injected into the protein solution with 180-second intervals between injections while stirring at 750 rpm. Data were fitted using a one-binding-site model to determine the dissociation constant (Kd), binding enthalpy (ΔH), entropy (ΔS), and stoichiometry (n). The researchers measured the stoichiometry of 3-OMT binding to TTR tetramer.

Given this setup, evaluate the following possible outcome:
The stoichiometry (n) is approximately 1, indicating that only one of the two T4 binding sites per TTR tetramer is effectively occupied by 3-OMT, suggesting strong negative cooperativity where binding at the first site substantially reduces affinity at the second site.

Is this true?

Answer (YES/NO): NO